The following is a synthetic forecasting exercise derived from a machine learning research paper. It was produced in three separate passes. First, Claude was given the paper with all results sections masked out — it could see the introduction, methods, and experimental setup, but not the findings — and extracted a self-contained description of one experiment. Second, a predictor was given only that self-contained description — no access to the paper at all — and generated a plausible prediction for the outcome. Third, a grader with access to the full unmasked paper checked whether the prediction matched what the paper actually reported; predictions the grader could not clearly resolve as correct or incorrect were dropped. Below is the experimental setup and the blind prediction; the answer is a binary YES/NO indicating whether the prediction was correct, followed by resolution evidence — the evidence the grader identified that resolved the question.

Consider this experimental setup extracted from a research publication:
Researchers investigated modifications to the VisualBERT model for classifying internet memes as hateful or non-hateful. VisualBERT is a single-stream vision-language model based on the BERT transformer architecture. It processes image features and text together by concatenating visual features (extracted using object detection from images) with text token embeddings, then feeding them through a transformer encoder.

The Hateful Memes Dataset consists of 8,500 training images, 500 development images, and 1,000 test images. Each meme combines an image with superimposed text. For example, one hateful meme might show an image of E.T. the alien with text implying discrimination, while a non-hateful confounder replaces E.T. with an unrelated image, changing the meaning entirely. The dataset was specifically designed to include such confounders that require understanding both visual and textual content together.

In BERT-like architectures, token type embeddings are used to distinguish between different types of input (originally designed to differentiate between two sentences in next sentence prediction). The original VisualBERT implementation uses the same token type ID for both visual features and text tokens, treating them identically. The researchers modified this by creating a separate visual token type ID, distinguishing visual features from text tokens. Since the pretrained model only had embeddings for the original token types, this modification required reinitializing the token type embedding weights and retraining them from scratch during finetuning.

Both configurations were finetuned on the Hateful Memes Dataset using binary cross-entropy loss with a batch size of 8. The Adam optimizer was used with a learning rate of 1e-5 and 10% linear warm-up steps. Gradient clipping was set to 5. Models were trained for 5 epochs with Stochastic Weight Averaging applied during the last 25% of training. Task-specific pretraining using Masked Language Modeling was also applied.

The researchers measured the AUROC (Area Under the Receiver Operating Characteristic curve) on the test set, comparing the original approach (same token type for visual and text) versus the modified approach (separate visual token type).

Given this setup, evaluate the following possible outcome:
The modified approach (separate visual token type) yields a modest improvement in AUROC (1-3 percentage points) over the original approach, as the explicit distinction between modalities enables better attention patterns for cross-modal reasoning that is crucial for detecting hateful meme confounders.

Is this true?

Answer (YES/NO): YES